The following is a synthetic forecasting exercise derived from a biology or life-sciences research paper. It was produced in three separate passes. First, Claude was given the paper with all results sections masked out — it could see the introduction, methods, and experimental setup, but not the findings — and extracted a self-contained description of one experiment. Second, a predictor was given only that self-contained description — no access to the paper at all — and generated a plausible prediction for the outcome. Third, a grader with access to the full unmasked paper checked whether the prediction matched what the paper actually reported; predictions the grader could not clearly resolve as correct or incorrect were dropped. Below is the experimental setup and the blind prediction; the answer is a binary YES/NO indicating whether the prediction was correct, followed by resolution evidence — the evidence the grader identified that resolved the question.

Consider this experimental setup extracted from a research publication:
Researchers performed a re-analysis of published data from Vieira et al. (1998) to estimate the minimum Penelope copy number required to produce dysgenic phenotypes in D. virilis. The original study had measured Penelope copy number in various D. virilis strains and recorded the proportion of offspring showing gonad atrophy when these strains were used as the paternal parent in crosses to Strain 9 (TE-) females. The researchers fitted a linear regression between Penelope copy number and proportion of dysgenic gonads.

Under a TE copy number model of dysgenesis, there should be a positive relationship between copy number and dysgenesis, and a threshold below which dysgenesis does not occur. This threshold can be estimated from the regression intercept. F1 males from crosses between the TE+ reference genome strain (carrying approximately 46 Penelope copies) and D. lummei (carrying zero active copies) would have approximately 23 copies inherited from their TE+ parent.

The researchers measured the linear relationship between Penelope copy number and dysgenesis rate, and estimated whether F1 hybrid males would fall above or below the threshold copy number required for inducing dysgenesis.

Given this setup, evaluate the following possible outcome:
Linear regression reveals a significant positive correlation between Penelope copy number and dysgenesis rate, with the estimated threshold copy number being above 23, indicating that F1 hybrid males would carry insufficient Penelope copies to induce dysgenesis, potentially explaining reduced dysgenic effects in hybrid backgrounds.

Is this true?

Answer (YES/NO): YES